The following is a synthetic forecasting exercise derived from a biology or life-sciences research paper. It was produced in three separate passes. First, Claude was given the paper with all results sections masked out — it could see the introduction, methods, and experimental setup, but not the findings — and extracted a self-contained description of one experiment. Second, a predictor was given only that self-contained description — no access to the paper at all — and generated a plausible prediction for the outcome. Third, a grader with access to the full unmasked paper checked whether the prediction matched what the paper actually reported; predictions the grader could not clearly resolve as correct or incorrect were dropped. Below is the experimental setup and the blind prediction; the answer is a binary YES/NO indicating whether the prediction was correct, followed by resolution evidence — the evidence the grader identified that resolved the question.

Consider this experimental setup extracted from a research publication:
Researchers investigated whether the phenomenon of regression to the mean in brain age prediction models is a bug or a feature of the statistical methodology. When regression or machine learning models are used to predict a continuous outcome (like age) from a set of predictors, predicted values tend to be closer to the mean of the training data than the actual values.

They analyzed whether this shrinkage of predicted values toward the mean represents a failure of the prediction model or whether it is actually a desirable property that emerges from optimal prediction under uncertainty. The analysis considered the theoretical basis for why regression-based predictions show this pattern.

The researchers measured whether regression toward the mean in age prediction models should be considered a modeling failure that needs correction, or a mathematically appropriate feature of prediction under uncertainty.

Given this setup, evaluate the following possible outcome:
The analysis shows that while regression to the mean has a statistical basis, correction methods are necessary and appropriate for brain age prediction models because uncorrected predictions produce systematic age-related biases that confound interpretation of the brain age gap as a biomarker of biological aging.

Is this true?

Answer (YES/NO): NO